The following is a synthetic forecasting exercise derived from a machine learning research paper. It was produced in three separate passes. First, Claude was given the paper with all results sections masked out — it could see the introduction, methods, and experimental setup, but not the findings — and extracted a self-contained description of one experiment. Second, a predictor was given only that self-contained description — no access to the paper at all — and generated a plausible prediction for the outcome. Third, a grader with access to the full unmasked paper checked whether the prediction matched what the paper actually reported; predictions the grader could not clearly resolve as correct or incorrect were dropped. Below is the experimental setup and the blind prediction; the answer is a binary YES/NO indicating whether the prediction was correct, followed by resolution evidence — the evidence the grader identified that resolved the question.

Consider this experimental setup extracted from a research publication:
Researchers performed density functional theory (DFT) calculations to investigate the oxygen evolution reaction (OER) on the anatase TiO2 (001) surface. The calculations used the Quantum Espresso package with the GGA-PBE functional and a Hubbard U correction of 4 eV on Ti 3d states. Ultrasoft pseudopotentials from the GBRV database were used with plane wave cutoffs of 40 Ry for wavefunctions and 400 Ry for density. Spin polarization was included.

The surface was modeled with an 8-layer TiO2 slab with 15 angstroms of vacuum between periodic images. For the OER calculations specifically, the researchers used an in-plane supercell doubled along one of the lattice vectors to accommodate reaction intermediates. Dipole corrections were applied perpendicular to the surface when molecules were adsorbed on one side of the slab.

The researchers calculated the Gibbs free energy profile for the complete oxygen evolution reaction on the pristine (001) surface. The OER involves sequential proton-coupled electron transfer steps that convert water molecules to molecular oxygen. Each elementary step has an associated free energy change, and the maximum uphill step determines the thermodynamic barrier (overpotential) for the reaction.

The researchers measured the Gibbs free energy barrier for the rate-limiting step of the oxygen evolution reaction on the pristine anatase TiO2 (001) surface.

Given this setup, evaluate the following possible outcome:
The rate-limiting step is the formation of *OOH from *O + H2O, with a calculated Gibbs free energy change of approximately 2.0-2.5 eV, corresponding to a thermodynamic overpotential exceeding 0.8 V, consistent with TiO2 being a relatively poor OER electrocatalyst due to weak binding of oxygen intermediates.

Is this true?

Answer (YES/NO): NO